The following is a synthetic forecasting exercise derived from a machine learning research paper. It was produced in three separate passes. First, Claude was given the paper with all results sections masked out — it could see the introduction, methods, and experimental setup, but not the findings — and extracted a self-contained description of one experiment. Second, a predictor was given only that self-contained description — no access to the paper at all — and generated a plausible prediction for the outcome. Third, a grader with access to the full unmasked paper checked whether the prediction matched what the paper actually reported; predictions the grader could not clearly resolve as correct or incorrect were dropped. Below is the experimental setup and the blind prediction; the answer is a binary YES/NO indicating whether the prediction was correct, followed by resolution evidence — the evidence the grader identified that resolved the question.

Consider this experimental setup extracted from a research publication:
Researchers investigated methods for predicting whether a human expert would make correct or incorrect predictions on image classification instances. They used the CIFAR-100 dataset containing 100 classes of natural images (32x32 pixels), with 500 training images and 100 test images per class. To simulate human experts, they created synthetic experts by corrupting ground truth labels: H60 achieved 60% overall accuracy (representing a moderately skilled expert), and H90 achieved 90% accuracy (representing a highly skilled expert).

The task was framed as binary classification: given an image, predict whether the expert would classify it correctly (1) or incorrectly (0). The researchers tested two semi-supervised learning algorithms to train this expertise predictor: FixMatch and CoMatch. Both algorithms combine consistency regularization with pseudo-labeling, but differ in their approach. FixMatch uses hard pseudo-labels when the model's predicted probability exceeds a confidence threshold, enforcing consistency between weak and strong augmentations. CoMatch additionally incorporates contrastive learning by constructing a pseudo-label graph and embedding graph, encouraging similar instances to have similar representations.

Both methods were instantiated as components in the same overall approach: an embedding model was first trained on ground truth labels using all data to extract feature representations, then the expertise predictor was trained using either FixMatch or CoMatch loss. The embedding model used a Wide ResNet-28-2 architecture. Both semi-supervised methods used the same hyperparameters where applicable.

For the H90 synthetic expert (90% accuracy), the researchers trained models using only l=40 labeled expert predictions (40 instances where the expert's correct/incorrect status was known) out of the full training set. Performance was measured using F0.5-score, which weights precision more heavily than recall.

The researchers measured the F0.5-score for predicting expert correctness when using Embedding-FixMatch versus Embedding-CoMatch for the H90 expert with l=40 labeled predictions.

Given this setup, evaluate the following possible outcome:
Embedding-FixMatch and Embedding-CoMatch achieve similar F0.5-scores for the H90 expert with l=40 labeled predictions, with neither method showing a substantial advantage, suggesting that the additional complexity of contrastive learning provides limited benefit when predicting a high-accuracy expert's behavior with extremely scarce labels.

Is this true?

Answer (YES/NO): NO